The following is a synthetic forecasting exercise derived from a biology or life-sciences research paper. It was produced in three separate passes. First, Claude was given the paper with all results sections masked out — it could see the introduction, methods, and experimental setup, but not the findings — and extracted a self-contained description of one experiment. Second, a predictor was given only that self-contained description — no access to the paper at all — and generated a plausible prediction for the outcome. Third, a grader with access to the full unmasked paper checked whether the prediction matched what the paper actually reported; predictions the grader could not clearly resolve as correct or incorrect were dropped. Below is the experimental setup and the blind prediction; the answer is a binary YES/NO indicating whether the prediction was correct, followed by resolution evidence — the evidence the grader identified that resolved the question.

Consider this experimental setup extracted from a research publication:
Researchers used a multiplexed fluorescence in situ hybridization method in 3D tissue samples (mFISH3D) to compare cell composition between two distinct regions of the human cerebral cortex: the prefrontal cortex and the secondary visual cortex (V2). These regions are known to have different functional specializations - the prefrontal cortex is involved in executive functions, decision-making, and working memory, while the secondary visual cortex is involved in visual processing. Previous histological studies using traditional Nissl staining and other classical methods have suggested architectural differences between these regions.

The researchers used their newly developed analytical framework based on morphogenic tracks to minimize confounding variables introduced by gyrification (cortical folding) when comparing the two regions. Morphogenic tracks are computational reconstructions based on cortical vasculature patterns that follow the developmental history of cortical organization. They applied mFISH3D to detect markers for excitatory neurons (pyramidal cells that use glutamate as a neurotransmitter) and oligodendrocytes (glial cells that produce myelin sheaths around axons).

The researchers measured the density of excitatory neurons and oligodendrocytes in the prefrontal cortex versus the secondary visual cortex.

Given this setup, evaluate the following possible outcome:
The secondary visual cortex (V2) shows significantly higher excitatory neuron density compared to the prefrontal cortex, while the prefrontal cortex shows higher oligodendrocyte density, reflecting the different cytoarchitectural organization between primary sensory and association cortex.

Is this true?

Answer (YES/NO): NO